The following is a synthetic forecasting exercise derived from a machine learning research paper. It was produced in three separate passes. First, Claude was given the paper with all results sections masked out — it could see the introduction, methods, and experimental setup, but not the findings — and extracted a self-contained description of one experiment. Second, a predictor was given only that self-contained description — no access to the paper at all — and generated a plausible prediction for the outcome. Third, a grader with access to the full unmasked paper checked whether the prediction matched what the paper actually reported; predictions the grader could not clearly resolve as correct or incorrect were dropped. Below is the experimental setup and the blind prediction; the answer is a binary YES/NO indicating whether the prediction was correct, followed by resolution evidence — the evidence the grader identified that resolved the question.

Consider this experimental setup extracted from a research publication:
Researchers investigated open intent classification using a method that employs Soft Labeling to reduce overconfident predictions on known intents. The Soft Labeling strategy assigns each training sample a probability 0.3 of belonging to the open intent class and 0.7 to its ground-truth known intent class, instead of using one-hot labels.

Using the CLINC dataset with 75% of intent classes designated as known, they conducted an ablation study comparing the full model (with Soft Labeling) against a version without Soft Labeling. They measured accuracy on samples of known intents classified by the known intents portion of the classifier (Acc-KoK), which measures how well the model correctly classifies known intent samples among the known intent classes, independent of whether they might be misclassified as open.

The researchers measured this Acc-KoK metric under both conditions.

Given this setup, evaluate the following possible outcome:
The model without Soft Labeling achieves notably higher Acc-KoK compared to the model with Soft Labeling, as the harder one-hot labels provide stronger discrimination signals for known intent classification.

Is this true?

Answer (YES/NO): NO